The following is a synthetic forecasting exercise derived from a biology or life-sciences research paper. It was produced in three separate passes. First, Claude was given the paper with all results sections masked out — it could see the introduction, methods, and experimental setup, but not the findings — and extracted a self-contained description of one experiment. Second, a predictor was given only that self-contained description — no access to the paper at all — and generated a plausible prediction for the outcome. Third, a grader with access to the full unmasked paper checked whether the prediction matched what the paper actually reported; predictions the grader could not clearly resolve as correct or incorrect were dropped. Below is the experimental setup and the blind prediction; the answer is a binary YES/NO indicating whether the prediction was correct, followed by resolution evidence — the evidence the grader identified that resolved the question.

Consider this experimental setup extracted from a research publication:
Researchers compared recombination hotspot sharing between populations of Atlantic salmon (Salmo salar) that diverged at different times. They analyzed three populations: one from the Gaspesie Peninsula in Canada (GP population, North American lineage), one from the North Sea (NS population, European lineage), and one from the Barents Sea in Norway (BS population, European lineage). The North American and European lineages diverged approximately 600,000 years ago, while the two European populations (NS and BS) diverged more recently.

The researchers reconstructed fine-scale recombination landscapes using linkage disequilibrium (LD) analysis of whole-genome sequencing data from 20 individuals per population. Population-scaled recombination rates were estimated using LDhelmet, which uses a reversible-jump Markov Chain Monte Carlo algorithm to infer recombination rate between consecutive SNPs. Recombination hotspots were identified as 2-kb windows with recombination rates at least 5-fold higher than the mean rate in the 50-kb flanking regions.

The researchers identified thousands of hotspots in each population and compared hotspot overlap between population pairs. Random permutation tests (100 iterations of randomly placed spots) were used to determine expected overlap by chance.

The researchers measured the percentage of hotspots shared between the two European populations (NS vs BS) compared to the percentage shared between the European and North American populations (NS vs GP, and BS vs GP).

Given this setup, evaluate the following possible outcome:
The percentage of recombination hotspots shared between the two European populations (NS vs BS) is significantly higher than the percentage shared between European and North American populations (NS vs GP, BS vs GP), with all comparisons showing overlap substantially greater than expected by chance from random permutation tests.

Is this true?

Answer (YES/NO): YES